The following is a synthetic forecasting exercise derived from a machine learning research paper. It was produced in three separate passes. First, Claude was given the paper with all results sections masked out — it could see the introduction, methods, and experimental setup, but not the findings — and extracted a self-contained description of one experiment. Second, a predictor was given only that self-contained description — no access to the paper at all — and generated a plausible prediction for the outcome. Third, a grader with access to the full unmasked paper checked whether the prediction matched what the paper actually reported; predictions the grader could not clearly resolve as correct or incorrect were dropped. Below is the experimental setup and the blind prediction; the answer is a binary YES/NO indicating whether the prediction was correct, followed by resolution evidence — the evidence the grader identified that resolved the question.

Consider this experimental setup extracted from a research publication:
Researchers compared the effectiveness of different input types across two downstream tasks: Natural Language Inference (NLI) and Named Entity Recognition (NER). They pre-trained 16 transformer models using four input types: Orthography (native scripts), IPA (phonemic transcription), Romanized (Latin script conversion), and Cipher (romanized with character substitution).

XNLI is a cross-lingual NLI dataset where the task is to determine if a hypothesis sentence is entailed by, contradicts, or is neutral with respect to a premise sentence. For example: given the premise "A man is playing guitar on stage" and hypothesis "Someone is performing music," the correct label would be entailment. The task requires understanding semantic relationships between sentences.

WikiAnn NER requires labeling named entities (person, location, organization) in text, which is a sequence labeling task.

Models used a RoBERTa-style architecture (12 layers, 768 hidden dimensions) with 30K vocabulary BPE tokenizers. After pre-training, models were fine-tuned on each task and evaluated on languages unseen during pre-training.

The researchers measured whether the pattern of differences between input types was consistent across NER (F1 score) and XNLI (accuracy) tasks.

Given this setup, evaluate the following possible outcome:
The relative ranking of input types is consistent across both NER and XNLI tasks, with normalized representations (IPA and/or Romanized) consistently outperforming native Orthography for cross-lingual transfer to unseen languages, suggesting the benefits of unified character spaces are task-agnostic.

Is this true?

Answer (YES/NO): YES